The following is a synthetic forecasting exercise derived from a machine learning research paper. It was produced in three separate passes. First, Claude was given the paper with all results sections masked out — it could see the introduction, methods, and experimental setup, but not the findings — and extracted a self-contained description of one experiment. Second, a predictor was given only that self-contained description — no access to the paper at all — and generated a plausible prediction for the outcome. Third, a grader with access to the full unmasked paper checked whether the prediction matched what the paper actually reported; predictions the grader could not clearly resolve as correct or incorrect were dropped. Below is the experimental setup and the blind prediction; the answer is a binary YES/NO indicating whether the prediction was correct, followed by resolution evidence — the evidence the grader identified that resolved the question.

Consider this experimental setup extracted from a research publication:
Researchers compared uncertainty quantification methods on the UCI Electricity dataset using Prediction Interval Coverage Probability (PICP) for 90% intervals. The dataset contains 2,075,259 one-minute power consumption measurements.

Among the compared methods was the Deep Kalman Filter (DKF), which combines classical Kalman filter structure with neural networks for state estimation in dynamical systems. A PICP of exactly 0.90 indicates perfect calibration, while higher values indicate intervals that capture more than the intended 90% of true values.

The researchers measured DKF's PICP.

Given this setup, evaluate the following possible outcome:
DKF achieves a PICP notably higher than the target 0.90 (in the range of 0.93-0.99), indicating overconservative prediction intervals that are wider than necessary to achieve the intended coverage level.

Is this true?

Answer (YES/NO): NO